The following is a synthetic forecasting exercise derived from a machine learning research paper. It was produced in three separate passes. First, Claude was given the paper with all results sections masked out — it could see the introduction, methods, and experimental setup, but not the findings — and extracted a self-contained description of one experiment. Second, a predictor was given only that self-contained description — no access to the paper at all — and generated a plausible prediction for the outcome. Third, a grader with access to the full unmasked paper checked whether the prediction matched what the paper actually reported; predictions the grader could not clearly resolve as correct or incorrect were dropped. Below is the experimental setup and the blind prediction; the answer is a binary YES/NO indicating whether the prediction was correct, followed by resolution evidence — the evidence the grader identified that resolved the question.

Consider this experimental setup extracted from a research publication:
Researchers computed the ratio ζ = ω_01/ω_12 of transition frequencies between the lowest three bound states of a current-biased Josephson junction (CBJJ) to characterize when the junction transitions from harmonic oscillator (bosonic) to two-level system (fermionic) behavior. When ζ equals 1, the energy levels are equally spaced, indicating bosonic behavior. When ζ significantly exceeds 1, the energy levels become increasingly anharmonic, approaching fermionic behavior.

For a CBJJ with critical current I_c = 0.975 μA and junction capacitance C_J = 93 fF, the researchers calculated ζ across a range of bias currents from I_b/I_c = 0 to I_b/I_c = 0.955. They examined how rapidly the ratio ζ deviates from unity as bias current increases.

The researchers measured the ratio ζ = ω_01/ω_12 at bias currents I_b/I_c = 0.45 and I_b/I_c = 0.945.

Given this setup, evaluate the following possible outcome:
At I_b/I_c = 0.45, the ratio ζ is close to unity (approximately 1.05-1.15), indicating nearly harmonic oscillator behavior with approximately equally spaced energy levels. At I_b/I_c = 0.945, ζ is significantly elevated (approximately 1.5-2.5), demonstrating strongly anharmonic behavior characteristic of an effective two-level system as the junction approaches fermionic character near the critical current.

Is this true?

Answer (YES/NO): NO